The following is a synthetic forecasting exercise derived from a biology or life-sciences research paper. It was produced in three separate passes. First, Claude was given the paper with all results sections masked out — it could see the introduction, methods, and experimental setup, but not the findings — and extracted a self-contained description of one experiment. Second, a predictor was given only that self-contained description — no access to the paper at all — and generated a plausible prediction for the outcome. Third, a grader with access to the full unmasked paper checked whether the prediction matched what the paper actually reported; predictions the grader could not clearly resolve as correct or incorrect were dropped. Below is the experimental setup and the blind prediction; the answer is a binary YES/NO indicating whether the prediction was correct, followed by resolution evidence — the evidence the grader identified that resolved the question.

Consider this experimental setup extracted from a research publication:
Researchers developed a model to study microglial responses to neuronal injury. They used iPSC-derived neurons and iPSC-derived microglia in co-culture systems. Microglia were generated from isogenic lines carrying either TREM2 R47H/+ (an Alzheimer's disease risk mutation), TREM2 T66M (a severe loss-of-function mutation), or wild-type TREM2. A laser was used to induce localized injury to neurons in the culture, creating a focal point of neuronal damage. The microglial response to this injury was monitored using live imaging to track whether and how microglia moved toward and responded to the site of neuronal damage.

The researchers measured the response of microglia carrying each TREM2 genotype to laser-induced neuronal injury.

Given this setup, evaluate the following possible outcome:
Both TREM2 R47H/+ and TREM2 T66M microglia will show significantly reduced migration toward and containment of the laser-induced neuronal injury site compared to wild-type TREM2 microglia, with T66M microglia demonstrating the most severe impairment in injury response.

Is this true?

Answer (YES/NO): NO